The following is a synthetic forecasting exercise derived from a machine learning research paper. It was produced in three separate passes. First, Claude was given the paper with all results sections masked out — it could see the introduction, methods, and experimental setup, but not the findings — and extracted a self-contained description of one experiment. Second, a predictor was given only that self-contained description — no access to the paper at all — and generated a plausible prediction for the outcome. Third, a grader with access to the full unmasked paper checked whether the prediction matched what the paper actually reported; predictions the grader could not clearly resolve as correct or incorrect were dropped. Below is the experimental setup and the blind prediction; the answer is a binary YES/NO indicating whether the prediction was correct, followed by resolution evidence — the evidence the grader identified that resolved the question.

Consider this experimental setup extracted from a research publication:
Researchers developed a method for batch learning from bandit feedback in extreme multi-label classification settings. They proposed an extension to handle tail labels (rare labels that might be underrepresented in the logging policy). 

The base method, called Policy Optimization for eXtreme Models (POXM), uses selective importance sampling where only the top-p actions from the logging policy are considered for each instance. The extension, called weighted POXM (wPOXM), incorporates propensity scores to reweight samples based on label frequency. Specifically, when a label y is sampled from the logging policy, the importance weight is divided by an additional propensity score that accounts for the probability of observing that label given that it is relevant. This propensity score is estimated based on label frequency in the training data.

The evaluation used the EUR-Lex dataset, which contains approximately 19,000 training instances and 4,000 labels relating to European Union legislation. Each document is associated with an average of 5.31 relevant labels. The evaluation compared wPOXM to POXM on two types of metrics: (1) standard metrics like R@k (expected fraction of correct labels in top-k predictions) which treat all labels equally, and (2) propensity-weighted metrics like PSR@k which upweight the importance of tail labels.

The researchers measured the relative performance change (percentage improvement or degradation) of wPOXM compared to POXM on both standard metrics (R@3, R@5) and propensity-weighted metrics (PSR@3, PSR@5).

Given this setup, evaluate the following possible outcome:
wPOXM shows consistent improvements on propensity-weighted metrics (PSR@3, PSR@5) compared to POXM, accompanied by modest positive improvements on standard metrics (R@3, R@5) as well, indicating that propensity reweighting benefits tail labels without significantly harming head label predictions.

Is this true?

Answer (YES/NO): NO